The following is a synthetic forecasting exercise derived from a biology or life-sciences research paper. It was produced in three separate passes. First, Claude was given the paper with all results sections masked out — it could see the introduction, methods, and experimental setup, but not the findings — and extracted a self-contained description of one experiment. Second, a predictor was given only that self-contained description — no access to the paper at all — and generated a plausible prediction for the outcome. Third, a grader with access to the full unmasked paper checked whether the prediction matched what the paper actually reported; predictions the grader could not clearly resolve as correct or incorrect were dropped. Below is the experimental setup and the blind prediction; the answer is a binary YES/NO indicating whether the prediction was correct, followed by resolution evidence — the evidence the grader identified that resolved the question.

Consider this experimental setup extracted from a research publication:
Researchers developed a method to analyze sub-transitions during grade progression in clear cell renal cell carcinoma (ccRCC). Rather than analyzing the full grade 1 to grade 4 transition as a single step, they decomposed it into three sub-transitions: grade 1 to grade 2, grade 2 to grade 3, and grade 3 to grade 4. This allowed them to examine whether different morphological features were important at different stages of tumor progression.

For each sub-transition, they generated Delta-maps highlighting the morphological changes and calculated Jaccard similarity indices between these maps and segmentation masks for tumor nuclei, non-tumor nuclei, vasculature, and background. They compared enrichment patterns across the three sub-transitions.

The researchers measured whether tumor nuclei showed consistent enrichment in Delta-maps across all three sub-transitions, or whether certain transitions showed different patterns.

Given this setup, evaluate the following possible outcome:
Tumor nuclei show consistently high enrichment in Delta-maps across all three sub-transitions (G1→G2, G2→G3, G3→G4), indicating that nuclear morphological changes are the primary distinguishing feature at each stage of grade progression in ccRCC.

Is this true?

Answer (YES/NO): NO